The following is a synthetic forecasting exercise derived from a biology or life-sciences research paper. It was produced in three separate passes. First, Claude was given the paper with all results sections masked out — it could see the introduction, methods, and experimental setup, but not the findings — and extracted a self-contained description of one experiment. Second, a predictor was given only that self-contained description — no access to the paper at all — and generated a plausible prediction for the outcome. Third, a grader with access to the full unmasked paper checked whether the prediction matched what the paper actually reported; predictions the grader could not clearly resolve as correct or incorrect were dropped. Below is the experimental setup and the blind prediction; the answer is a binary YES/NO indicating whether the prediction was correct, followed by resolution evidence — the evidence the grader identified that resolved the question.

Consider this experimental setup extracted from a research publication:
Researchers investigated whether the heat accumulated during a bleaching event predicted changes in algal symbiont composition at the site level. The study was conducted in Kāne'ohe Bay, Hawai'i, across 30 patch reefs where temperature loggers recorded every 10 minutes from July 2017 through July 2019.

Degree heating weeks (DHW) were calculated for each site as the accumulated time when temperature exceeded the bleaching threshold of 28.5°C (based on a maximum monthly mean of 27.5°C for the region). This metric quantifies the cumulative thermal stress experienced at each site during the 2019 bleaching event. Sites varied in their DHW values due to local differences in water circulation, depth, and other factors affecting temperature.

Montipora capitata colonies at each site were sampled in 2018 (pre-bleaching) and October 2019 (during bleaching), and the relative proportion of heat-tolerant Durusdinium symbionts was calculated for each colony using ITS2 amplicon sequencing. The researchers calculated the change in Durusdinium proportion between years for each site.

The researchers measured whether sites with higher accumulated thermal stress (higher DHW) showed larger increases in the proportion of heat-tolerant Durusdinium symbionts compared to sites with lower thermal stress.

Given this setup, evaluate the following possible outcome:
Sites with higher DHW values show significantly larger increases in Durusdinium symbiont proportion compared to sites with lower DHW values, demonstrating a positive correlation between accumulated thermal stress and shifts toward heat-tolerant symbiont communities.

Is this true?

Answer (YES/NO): NO